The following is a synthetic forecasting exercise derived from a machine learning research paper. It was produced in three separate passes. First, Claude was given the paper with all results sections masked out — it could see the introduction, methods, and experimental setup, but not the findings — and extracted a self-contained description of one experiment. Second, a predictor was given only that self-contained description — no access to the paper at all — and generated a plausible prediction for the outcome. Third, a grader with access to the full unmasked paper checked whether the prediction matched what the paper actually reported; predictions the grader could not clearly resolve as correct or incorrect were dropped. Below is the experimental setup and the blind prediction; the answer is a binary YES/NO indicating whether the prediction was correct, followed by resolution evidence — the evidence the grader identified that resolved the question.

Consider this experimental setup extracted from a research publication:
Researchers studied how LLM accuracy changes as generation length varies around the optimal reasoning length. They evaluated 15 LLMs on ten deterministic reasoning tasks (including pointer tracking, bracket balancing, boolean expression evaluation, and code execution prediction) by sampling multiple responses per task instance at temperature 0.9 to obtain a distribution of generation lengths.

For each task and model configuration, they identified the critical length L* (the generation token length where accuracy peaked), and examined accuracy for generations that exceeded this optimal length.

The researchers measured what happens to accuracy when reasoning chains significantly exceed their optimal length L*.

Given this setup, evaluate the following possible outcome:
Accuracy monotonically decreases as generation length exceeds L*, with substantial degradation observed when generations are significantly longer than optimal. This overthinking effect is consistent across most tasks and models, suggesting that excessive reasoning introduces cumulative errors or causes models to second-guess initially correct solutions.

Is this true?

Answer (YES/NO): YES